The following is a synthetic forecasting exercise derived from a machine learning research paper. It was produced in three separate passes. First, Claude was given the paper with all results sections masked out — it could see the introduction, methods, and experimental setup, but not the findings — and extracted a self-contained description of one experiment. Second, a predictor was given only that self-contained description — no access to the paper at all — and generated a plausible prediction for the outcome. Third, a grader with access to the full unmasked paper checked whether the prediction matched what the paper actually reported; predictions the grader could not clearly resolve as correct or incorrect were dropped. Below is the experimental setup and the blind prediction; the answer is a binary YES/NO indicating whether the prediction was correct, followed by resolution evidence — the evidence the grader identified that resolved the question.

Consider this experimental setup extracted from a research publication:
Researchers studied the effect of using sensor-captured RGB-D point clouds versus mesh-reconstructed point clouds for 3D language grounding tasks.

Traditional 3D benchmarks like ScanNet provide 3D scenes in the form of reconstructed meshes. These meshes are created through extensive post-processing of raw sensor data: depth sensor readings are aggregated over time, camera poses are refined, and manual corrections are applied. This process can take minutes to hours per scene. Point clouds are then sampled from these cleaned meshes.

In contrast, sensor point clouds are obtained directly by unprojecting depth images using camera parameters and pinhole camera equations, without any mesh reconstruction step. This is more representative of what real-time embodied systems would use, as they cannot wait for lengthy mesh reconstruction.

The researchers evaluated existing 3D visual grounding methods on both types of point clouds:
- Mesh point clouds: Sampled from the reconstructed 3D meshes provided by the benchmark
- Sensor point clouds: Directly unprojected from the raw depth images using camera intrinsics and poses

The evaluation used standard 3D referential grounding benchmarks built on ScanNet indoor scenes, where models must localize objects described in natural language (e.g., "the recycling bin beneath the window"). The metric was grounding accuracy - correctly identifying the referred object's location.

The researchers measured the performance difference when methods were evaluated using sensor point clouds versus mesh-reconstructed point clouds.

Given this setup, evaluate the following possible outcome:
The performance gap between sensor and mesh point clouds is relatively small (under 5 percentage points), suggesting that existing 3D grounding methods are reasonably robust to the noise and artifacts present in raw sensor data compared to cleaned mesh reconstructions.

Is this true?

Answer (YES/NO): NO